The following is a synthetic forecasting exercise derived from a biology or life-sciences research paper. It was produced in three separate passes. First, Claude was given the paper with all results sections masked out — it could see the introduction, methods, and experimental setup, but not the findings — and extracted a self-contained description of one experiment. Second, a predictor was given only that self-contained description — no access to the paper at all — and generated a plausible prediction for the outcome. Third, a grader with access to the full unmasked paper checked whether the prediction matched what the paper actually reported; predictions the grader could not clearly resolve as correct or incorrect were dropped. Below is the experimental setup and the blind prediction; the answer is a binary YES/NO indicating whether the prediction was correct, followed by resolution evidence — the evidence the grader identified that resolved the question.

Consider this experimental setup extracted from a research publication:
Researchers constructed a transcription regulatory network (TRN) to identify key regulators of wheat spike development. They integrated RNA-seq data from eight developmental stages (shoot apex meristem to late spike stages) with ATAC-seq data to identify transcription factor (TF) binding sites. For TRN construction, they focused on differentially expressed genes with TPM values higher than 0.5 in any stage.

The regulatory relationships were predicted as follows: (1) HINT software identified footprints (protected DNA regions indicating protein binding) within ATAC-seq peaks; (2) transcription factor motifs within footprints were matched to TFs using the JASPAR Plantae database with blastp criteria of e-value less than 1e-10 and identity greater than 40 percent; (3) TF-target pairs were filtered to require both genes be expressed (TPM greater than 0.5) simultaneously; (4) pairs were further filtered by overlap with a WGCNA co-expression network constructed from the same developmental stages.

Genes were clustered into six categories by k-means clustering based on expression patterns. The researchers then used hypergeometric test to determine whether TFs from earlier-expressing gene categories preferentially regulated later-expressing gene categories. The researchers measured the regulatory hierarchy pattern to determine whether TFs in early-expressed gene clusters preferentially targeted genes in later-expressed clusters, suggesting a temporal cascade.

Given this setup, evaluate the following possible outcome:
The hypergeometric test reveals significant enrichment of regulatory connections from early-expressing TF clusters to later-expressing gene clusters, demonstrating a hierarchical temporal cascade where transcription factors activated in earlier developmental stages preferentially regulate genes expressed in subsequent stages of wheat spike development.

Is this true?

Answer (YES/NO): YES